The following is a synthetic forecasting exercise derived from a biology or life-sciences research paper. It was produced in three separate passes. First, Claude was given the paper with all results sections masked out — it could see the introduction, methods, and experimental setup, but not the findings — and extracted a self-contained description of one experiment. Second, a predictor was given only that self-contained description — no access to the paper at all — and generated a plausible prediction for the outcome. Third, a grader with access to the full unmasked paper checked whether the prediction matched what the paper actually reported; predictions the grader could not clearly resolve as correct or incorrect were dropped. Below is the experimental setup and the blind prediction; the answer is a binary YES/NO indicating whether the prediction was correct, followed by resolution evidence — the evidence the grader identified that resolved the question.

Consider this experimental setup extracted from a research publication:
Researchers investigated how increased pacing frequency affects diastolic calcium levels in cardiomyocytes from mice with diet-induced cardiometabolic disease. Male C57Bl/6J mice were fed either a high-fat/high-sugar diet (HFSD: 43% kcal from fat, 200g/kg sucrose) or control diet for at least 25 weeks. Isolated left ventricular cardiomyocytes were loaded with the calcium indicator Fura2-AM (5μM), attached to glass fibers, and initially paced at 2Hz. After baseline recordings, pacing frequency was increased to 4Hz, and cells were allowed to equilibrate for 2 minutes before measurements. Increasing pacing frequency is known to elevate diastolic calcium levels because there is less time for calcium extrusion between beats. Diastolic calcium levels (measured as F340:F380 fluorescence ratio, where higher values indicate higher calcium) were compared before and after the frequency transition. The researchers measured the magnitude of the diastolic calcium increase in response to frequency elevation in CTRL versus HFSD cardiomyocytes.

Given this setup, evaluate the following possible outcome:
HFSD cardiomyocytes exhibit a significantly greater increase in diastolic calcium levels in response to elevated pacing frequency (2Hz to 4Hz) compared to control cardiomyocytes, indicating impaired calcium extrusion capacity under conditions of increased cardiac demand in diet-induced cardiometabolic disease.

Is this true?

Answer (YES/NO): NO